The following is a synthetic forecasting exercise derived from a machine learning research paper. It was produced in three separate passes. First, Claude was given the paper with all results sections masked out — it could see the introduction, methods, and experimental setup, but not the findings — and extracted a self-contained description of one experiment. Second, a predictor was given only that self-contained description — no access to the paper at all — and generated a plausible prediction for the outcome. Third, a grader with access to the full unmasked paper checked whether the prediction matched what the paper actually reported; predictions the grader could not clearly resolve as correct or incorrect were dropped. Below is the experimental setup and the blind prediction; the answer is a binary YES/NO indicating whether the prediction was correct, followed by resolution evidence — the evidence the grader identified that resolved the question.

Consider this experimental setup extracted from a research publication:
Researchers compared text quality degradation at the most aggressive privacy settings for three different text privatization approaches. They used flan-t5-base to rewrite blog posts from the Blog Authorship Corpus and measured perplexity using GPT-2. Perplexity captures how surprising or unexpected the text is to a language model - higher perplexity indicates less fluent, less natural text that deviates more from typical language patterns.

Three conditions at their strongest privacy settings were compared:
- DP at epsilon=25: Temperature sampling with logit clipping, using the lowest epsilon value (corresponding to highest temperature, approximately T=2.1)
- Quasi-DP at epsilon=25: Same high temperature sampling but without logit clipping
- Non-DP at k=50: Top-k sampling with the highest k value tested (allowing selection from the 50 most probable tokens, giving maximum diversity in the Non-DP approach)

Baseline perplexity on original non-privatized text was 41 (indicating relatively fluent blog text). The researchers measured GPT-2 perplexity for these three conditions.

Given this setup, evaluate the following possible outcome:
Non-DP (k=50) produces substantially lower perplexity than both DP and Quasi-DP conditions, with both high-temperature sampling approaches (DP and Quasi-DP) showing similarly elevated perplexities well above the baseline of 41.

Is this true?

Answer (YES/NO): NO